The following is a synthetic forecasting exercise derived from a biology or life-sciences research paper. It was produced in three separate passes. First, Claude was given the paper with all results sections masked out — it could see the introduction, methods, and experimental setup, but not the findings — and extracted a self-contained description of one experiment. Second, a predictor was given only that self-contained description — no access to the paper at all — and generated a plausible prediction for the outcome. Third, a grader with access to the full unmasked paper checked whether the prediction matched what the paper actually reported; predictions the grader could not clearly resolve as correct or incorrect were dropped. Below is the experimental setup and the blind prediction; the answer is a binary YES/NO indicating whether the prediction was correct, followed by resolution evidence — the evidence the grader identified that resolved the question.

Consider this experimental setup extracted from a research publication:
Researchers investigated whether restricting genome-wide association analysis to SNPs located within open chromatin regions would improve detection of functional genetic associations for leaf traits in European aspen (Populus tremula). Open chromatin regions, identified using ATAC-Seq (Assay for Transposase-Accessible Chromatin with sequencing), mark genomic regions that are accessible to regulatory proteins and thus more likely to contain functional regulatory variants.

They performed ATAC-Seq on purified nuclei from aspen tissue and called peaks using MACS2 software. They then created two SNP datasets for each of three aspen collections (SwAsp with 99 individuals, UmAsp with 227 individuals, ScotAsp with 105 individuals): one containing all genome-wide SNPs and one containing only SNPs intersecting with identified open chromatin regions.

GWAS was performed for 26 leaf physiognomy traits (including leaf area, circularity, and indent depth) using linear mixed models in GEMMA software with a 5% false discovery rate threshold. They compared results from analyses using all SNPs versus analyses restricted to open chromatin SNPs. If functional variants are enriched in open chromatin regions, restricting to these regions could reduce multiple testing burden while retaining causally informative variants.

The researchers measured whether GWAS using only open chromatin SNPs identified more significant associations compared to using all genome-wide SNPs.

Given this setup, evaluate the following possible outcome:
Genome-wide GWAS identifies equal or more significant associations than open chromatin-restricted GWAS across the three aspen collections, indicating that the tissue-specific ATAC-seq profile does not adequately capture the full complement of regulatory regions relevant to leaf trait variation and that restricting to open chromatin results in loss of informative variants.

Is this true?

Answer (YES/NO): NO